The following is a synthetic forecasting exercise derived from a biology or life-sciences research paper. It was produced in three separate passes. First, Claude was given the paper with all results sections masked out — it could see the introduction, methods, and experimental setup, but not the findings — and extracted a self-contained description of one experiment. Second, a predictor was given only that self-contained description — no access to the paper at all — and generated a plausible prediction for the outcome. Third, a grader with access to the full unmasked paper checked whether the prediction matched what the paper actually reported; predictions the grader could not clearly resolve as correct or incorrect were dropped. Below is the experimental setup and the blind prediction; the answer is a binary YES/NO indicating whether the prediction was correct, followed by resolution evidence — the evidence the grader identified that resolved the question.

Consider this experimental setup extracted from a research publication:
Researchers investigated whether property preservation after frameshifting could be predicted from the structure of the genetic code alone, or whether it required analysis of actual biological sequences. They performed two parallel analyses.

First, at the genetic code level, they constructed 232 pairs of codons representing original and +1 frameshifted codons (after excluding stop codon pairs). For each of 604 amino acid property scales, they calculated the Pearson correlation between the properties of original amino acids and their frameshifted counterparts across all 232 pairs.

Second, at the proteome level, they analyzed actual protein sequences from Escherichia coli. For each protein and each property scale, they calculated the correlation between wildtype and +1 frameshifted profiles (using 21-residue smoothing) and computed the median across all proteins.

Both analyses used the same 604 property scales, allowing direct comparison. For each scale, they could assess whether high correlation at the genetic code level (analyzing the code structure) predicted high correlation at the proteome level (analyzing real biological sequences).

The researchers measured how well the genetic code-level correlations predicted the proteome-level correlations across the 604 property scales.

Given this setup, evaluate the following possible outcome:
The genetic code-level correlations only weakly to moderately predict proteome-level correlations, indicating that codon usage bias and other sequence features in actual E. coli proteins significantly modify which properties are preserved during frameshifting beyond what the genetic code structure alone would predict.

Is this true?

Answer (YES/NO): NO